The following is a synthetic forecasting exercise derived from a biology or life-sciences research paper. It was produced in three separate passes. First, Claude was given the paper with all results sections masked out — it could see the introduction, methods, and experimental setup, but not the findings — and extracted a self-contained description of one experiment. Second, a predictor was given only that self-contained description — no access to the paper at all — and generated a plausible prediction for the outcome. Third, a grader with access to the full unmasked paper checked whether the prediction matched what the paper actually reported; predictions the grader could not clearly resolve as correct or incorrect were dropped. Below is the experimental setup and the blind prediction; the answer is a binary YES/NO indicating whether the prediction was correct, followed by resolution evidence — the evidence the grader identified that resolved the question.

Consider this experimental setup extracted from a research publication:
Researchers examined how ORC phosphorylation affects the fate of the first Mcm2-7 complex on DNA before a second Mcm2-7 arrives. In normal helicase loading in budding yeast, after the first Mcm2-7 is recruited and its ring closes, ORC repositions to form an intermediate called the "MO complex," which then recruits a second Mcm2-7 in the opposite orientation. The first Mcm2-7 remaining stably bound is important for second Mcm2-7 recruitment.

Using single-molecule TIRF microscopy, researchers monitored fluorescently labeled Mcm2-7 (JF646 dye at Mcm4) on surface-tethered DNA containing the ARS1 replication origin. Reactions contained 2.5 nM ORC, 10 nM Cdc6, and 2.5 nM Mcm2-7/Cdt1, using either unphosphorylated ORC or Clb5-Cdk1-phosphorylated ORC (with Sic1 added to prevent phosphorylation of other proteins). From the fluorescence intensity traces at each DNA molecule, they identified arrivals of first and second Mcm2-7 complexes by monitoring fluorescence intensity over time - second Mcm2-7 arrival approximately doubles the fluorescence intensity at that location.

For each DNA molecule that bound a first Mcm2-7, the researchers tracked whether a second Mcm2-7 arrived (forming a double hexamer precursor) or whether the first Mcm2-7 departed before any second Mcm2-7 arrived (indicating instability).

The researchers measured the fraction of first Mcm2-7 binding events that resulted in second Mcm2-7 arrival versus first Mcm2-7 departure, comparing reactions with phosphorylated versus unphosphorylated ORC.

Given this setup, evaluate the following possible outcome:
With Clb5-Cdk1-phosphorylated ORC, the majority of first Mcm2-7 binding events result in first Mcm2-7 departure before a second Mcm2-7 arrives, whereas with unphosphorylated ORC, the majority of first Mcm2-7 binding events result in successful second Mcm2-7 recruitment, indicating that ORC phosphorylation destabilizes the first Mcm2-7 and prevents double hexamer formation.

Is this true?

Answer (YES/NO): YES